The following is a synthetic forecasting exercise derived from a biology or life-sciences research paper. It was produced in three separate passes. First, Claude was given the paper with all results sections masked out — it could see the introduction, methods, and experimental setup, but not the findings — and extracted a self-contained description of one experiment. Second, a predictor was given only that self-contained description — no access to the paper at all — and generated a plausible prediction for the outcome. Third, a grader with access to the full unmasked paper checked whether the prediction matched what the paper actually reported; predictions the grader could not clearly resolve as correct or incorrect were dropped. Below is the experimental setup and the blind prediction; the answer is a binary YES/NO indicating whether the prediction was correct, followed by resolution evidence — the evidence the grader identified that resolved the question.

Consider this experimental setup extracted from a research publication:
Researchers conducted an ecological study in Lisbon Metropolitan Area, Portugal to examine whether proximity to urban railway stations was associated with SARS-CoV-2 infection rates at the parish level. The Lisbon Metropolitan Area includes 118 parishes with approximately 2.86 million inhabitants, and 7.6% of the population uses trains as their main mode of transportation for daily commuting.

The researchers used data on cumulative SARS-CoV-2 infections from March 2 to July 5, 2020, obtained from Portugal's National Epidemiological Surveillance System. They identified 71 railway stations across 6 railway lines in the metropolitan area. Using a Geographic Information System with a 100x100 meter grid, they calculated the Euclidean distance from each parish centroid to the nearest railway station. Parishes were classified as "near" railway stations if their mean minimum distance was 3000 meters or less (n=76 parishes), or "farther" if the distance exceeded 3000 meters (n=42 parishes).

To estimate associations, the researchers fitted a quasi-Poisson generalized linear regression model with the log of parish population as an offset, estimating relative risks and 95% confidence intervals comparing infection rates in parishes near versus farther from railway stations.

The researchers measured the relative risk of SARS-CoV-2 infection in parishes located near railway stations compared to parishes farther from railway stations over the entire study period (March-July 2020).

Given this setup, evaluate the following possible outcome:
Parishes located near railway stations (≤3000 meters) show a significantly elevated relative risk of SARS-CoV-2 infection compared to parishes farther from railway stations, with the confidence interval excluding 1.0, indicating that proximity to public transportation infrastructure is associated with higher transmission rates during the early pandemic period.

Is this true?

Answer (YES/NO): NO